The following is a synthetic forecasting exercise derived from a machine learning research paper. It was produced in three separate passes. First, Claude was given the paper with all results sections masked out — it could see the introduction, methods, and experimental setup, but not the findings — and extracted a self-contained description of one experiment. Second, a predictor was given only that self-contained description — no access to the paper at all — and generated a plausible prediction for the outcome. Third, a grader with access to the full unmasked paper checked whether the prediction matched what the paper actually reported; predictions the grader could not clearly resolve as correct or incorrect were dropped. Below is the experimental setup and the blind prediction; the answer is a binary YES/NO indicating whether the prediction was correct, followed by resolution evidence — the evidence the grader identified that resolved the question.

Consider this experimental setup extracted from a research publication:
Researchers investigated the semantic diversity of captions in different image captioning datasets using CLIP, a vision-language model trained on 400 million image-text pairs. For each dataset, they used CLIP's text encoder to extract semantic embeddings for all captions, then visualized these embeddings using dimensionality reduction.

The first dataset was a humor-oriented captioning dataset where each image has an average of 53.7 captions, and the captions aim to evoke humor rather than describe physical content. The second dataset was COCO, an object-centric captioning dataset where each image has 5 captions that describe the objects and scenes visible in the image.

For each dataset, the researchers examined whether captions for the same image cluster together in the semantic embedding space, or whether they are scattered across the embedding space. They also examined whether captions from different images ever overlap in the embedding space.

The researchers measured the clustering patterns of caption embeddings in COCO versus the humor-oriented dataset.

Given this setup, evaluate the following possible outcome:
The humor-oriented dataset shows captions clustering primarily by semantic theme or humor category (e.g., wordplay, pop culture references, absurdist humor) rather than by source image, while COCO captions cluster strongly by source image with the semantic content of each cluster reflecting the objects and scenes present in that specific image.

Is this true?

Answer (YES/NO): NO